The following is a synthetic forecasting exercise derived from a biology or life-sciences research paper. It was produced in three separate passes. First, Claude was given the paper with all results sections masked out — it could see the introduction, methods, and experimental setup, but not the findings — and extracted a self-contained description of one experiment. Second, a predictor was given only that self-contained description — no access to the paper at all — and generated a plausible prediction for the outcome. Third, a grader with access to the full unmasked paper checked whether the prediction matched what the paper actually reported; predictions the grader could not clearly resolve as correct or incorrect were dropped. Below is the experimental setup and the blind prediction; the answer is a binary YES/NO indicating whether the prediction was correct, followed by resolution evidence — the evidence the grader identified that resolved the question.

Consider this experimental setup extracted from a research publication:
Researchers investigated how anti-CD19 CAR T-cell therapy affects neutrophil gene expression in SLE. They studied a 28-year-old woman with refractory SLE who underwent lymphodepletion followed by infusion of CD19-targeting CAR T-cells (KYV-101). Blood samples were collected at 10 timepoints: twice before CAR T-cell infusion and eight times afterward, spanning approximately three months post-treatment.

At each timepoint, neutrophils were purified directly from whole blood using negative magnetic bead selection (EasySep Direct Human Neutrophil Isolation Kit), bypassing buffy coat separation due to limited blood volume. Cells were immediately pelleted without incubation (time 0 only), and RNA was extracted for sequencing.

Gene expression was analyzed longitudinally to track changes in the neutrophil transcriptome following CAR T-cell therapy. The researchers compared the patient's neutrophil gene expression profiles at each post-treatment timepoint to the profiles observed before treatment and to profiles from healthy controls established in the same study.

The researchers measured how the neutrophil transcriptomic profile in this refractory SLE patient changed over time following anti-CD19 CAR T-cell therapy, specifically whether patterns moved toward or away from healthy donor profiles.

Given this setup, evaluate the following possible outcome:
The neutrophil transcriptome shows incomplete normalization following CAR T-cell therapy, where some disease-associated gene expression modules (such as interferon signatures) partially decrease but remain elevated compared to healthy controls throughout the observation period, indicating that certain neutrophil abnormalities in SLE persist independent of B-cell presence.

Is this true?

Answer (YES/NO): NO